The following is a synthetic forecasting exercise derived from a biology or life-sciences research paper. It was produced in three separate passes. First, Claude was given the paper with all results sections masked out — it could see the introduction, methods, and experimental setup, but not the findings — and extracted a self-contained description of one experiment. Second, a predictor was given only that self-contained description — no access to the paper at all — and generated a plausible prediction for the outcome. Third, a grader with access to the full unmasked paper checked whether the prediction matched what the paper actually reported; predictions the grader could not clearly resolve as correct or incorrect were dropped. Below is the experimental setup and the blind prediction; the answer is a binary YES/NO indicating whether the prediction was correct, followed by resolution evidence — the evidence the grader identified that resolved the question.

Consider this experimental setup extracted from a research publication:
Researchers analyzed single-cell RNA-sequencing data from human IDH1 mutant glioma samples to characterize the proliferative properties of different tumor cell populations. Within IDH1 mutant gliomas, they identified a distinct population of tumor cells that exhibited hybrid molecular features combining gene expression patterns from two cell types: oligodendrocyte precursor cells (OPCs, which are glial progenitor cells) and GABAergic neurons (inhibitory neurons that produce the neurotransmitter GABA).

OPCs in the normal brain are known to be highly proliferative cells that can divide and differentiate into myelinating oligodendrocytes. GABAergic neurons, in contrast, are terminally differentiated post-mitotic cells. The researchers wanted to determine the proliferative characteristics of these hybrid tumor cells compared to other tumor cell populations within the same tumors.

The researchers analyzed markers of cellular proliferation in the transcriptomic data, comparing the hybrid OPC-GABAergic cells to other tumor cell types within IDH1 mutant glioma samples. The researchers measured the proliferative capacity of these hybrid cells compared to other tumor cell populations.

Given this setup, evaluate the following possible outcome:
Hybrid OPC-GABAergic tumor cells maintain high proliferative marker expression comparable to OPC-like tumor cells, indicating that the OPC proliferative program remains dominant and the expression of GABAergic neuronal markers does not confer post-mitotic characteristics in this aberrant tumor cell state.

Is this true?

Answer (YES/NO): NO